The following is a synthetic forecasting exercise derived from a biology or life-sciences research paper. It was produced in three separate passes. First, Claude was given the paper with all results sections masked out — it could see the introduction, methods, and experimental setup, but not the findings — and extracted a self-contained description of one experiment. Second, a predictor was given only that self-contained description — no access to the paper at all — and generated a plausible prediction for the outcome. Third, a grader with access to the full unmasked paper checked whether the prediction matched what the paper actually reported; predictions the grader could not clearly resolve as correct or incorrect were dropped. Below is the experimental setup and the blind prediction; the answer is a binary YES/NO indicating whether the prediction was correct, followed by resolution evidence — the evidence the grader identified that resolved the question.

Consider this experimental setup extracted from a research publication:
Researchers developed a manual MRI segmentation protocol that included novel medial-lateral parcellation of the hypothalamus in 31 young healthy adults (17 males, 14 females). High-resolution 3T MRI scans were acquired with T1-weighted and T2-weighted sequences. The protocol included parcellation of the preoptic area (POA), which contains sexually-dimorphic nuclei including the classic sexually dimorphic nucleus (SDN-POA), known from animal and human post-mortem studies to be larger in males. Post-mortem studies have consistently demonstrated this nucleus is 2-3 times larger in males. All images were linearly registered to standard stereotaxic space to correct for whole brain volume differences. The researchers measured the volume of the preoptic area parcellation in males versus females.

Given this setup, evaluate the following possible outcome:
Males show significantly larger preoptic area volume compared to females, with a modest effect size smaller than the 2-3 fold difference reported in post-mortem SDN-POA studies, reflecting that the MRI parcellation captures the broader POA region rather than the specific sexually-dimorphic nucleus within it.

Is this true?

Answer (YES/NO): NO